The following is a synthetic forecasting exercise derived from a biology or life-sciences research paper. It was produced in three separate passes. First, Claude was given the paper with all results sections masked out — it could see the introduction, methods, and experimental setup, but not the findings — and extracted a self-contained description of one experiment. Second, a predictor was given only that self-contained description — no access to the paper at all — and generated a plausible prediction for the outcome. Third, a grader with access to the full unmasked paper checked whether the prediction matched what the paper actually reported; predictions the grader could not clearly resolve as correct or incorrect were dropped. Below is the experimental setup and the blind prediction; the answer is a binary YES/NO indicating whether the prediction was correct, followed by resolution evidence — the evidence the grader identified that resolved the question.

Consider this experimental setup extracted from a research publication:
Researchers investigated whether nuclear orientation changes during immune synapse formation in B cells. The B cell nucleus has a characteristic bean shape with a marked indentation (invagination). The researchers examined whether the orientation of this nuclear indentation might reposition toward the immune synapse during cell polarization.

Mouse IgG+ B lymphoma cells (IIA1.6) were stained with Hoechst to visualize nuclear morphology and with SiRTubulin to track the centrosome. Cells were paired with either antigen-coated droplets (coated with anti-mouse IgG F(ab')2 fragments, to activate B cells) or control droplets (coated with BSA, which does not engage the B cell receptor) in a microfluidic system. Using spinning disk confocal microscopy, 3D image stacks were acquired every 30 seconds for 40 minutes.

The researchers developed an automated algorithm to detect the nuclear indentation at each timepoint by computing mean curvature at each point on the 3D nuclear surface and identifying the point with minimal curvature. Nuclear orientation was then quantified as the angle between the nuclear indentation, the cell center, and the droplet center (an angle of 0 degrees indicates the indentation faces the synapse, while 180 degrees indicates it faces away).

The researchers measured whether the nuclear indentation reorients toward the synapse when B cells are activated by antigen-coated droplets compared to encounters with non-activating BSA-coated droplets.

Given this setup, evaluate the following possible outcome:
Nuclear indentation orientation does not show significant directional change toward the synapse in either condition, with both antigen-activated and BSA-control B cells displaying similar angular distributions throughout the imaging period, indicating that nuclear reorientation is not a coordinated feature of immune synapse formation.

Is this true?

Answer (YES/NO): NO